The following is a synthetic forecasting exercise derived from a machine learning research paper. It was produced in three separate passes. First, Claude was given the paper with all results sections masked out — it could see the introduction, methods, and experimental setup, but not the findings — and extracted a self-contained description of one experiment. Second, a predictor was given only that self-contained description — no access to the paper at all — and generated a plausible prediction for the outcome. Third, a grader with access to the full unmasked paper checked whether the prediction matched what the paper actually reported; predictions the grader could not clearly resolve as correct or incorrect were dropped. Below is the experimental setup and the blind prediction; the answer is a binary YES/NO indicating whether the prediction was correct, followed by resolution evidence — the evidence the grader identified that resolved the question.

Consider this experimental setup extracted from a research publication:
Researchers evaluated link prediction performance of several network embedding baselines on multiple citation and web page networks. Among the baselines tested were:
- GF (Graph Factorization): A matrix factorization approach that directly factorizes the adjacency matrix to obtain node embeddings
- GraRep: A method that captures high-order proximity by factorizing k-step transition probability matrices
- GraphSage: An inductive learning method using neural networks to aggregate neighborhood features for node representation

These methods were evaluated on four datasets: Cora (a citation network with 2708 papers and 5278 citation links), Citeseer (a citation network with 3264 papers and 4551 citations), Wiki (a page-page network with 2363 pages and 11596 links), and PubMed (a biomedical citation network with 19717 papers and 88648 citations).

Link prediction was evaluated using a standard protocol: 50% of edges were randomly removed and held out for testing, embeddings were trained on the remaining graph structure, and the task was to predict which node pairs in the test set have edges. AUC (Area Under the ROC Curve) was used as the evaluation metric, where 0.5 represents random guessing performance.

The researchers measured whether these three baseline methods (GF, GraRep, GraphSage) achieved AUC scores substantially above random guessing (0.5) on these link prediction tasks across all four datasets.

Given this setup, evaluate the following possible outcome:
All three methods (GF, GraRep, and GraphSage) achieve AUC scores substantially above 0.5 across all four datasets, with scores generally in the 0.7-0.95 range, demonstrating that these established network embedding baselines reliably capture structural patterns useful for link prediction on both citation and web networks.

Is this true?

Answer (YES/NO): NO